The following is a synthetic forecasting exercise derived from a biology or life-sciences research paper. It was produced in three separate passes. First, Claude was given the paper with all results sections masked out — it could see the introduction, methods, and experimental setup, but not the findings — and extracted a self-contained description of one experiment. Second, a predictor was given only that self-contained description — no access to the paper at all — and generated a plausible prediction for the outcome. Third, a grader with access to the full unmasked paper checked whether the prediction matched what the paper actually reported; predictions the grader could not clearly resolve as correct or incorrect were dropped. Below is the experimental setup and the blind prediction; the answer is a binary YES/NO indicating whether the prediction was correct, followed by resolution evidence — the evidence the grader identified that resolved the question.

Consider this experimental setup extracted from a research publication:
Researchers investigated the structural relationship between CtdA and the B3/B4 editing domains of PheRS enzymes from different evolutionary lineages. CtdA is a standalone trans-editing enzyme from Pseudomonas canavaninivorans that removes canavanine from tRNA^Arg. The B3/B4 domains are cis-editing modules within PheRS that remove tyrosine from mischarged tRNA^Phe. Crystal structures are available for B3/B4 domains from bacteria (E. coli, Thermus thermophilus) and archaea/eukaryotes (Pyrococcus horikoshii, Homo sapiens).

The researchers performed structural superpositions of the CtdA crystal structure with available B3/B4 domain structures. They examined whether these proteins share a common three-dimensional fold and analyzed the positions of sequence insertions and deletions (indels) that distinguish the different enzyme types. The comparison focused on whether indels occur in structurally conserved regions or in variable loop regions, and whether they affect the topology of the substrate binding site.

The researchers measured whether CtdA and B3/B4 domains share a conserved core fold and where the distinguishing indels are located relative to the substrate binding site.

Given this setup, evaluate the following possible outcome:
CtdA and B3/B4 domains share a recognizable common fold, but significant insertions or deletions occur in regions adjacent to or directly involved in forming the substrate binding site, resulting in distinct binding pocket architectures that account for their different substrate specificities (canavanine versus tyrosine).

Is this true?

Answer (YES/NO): YES